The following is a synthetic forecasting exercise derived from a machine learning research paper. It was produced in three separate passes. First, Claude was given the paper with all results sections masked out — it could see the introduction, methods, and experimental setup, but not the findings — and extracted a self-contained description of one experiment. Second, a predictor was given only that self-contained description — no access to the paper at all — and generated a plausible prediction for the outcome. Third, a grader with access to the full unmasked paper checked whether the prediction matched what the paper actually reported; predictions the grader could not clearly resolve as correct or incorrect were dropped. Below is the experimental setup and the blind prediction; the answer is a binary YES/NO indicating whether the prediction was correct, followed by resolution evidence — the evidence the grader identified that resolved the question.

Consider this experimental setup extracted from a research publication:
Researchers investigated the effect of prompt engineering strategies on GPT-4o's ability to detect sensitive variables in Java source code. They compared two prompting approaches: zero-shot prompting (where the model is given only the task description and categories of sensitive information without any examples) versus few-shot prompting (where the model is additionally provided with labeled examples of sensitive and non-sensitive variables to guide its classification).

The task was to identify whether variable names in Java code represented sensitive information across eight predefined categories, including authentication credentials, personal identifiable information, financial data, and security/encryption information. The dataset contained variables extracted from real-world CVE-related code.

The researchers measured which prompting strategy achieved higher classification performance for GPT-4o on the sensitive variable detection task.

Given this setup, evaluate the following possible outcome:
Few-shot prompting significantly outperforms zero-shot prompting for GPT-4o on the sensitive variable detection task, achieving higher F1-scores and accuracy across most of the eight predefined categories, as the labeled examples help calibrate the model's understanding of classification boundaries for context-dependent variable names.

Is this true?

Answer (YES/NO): NO